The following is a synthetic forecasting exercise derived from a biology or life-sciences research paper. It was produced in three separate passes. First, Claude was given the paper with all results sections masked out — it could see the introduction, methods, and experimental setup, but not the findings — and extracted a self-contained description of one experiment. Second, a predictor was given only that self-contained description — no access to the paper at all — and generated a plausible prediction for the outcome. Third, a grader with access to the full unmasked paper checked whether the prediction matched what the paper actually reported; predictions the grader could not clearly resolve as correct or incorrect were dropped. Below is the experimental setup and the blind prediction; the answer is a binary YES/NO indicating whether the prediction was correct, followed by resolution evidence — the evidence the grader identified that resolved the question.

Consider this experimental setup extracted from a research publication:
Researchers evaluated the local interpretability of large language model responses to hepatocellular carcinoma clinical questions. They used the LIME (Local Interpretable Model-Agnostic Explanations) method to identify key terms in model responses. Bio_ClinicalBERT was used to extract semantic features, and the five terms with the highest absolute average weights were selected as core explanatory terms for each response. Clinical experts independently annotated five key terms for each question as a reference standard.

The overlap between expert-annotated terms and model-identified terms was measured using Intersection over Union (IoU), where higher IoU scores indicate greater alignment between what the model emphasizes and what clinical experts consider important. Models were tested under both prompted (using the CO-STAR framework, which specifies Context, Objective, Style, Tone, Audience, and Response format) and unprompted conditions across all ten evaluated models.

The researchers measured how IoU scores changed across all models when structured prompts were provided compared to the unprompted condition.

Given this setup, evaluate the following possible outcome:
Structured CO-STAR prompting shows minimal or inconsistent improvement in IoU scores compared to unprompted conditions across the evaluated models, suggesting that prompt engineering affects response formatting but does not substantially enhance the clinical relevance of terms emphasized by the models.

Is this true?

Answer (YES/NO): NO